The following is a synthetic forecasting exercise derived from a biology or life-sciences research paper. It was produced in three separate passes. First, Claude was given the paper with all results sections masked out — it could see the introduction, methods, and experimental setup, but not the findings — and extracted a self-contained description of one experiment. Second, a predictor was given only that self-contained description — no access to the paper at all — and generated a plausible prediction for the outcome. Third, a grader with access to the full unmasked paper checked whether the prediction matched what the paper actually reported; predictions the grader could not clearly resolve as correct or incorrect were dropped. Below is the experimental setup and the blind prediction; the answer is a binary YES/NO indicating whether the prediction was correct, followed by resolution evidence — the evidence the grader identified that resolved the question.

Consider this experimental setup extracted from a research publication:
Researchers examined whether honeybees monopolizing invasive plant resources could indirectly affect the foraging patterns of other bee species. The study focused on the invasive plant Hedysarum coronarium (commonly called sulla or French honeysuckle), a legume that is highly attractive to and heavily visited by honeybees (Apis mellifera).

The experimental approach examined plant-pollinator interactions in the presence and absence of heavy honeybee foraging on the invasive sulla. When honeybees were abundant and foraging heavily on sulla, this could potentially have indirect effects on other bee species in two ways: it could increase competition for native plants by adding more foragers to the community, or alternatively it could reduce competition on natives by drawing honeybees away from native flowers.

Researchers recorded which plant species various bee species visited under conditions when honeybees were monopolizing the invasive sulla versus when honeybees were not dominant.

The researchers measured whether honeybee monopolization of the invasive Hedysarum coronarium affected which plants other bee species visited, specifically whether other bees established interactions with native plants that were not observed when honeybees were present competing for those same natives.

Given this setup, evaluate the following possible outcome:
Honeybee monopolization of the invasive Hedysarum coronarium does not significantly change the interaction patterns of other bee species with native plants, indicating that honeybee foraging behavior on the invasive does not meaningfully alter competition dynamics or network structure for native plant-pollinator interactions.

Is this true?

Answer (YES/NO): NO